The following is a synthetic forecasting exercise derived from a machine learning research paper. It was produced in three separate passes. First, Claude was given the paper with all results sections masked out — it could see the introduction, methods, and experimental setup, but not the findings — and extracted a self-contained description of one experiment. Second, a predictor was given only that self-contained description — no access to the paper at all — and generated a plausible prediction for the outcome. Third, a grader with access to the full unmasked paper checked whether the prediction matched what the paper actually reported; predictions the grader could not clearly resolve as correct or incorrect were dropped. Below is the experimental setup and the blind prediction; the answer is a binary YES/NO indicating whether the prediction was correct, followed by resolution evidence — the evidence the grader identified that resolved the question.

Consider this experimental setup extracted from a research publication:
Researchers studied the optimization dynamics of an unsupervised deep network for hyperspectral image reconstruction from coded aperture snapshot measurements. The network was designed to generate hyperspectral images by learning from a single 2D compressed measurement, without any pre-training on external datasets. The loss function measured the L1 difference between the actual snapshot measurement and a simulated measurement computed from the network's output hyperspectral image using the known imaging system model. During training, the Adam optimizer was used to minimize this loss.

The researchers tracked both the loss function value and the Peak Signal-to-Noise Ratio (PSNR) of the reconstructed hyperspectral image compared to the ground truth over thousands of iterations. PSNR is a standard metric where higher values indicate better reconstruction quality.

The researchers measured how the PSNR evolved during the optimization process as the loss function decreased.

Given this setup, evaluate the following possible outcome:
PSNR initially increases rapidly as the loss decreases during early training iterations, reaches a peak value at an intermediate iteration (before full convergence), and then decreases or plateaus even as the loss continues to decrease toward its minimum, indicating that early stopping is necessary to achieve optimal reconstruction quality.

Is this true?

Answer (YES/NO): NO